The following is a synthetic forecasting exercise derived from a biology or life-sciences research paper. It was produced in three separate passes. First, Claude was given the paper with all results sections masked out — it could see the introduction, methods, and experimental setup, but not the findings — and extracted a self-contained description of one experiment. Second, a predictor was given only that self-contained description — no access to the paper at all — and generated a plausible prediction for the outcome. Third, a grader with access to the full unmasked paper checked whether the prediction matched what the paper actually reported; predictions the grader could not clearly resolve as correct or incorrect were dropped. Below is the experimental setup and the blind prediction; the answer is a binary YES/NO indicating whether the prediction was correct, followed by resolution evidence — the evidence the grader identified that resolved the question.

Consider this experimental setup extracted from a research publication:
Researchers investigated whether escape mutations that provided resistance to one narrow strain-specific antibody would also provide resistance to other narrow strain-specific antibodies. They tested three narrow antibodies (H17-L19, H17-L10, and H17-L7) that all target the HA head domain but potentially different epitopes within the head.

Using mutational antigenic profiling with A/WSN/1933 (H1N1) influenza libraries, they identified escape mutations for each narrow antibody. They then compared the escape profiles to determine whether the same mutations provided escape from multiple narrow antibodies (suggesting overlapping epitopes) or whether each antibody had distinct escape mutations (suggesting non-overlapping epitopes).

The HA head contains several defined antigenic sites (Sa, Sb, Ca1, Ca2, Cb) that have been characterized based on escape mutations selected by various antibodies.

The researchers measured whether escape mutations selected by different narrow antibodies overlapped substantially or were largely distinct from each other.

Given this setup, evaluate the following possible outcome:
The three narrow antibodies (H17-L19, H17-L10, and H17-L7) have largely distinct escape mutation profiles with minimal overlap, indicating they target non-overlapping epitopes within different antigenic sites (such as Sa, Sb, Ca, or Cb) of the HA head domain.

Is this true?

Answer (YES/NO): YES